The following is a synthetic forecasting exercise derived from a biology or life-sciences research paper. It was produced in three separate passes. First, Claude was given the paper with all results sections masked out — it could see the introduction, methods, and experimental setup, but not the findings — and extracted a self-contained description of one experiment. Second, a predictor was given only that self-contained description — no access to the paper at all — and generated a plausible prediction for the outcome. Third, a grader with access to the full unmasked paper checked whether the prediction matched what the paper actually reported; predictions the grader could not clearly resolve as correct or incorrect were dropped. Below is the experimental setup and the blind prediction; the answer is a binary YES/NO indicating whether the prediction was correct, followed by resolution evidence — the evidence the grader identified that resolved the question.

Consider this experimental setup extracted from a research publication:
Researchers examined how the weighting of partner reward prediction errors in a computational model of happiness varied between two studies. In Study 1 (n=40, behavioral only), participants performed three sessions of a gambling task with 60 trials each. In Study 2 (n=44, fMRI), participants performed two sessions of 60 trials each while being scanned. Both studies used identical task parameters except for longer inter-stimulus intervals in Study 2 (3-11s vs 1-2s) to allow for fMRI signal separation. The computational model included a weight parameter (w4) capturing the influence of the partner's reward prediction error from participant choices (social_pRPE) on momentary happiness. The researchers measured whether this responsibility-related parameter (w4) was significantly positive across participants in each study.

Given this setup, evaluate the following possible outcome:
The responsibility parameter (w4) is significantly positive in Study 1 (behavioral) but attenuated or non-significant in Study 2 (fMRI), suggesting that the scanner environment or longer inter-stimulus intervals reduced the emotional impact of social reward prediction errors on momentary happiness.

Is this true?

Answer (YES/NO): NO